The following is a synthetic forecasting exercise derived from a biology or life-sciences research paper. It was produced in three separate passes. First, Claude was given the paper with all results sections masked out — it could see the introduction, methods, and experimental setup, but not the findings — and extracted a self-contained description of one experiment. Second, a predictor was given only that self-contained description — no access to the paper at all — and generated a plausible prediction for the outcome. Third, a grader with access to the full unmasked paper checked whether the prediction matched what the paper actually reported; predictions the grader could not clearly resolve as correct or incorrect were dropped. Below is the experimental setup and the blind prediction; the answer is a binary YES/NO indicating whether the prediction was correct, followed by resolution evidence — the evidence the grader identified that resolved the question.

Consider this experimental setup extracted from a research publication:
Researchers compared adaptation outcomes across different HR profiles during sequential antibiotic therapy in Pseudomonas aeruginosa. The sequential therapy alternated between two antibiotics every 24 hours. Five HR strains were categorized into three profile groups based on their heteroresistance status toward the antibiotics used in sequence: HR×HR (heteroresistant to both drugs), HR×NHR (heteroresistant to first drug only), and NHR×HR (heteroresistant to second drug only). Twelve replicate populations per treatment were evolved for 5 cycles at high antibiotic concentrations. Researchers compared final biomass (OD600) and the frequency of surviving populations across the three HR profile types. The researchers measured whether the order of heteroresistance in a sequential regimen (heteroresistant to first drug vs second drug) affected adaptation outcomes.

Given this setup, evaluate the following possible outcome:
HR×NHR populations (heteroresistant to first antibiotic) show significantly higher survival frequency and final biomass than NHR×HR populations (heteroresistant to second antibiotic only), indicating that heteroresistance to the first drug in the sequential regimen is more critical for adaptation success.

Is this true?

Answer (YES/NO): NO